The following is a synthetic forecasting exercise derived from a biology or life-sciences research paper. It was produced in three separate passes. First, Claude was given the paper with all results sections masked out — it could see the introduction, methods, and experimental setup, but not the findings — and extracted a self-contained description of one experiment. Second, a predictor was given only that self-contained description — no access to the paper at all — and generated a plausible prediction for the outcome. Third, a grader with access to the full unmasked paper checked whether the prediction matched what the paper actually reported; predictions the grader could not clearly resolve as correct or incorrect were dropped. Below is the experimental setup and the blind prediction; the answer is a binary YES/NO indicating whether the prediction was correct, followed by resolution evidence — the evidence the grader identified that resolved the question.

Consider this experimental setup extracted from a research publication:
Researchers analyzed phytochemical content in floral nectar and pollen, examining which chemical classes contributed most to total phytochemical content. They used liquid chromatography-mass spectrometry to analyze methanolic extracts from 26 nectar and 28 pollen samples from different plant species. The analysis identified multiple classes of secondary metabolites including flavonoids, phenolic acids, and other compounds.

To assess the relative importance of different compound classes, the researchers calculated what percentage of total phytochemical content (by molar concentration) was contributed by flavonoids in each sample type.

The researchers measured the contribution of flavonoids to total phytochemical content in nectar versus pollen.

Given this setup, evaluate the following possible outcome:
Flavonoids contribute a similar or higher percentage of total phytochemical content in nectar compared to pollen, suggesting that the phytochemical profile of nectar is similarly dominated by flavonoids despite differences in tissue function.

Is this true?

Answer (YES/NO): NO